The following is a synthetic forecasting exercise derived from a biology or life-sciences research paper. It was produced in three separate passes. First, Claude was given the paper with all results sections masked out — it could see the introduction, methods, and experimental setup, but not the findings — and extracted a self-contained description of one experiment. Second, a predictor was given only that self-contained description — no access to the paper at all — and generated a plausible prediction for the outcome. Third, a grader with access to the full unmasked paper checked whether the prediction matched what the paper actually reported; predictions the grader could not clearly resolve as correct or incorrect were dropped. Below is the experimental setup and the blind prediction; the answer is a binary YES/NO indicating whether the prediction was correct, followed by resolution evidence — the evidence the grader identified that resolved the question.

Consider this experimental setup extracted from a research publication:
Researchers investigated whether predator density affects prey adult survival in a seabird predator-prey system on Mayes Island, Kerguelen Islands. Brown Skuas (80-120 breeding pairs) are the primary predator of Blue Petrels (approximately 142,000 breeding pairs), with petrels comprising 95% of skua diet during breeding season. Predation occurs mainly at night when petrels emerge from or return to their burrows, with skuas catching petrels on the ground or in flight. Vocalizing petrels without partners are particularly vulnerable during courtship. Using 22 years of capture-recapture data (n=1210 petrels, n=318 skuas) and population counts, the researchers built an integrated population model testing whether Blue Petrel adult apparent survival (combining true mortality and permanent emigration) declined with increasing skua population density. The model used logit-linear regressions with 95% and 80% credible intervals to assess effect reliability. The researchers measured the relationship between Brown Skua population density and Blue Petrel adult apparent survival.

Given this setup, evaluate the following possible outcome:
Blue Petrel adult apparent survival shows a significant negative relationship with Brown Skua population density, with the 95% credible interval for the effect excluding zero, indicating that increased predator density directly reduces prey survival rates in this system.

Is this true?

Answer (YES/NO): NO